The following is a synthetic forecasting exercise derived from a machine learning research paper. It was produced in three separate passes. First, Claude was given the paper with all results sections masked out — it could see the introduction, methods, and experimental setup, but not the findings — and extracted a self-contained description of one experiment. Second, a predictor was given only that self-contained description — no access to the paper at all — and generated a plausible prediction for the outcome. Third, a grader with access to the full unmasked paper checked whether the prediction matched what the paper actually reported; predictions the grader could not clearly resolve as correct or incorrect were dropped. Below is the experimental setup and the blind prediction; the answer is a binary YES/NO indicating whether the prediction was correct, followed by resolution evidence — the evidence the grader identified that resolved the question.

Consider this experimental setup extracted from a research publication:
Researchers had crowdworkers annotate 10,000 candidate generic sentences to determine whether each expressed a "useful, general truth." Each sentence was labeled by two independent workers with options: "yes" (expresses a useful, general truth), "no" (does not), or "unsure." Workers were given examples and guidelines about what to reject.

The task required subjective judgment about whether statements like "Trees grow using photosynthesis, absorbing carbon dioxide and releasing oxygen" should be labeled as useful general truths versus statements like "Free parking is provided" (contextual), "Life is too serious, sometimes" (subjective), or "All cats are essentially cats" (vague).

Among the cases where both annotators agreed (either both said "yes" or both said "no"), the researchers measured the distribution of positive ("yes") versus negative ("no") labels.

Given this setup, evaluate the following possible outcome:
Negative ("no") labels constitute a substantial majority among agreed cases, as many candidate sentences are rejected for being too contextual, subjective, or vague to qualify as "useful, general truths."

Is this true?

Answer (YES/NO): YES